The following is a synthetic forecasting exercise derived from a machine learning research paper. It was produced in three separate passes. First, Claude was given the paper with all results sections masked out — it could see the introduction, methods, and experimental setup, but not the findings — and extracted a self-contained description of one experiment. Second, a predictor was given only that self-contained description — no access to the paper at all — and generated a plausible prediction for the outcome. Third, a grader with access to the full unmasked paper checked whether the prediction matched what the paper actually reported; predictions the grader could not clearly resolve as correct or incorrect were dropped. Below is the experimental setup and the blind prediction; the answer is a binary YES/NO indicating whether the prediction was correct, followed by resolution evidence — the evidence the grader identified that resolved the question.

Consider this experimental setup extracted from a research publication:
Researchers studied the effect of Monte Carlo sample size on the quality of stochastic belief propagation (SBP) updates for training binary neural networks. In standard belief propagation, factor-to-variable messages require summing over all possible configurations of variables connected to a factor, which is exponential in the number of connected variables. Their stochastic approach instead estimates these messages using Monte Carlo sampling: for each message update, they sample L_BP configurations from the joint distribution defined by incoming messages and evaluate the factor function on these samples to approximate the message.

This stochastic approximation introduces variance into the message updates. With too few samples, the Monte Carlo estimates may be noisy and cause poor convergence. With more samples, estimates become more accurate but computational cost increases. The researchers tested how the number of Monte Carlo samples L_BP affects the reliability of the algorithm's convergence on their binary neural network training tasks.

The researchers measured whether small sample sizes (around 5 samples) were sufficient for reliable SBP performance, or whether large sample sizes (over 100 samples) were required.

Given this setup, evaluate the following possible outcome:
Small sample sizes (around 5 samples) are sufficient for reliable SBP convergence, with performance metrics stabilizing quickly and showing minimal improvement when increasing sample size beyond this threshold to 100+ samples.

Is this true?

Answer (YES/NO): YES